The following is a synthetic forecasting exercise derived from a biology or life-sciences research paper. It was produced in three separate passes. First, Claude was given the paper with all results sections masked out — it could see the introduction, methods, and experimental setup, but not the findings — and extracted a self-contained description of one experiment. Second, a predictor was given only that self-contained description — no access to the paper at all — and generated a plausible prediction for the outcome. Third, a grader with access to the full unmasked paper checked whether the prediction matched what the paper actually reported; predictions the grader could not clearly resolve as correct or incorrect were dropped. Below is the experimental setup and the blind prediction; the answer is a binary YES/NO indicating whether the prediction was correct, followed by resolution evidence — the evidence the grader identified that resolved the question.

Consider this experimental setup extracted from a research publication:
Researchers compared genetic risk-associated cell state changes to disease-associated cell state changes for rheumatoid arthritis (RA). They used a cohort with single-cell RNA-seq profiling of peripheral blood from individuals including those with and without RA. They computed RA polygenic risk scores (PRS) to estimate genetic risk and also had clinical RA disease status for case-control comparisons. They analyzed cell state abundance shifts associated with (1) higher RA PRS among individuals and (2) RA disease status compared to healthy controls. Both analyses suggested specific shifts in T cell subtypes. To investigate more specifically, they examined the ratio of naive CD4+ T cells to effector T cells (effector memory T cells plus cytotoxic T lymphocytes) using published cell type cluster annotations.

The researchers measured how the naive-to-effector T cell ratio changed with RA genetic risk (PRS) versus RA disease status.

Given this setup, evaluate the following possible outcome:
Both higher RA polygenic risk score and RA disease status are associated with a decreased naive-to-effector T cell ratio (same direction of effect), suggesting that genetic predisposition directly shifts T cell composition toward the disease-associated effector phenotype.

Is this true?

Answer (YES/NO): NO